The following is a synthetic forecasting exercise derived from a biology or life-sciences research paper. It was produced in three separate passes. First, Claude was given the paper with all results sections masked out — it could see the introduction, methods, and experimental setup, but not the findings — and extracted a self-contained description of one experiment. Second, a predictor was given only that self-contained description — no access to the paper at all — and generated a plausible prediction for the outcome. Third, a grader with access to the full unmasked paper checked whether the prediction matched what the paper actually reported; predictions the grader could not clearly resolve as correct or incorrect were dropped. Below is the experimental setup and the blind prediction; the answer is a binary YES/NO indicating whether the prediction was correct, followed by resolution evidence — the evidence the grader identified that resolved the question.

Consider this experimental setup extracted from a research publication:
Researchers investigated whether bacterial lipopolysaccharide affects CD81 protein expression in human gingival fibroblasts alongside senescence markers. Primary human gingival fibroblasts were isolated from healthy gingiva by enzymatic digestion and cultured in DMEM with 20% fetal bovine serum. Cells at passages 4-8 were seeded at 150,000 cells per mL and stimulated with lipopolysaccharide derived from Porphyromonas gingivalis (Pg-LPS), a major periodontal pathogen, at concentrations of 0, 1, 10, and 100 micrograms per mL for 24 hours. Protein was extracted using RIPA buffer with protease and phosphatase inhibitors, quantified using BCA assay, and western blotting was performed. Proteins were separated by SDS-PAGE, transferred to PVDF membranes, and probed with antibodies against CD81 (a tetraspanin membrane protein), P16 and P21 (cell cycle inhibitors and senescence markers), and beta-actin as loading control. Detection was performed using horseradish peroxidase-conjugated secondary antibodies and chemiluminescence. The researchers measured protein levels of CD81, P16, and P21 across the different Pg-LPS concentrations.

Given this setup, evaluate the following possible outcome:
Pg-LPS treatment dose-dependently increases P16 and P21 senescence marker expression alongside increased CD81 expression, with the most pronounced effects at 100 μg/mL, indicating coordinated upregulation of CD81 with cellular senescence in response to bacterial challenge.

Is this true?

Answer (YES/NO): YES